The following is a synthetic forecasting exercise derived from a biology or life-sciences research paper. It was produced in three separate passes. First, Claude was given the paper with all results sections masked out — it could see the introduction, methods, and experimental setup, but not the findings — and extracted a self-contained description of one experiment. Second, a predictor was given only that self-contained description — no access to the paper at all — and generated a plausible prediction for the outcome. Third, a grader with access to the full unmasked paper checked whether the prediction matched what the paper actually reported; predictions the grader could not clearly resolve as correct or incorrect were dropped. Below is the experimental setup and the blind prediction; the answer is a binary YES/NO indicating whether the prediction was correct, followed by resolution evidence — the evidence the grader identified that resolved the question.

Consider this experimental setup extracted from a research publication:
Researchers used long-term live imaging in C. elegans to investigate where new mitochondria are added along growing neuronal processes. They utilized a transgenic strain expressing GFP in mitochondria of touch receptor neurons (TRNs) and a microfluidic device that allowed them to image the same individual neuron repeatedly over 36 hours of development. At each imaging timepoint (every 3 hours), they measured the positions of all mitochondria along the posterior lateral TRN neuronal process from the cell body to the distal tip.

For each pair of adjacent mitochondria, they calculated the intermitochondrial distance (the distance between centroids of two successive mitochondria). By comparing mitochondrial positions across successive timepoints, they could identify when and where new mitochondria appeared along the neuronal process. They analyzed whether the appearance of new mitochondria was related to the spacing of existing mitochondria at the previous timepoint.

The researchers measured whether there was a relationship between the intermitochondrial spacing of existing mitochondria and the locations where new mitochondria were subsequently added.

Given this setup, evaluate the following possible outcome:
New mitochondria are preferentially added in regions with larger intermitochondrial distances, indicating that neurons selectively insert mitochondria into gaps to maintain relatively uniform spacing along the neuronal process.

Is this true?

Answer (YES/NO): YES